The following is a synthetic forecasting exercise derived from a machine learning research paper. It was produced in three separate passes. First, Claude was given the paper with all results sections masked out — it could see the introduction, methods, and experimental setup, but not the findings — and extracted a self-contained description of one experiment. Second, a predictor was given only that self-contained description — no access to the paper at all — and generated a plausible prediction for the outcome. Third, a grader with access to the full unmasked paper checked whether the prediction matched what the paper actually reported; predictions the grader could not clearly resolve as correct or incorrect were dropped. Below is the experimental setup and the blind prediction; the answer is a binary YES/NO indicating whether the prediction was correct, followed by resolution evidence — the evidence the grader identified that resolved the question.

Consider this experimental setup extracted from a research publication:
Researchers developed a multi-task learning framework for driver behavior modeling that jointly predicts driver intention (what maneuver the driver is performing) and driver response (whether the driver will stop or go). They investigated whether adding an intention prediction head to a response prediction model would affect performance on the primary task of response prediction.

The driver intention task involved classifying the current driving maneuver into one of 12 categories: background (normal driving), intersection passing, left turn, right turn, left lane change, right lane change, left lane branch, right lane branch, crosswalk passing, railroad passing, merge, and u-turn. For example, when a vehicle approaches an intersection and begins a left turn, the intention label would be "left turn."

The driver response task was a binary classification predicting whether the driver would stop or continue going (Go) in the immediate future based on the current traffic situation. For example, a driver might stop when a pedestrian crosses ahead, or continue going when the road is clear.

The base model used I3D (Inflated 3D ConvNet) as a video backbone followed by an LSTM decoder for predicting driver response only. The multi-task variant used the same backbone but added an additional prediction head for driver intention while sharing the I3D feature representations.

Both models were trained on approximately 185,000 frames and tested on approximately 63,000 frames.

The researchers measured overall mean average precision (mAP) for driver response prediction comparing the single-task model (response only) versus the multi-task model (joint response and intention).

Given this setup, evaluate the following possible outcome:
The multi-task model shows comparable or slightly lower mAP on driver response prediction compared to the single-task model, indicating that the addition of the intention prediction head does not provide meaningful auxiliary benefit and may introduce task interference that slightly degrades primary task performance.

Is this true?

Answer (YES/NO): NO